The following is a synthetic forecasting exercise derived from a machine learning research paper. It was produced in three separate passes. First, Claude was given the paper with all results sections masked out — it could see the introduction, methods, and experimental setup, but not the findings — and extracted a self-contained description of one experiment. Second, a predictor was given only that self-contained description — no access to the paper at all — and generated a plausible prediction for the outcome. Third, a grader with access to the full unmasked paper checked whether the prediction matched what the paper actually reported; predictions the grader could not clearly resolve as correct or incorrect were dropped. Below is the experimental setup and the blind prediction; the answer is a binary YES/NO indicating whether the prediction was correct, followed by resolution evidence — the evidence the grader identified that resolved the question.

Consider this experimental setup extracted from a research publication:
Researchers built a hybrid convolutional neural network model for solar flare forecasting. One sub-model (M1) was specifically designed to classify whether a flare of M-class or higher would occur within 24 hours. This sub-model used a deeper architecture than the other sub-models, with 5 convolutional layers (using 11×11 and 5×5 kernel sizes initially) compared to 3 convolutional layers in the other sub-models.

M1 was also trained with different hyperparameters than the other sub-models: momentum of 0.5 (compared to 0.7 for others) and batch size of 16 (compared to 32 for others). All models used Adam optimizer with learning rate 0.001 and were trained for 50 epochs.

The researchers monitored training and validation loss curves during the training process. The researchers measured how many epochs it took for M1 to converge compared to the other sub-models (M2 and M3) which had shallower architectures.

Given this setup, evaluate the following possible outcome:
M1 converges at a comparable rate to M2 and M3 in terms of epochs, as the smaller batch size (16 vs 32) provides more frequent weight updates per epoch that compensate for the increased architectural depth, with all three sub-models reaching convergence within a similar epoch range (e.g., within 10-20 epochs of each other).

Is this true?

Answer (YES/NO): NO